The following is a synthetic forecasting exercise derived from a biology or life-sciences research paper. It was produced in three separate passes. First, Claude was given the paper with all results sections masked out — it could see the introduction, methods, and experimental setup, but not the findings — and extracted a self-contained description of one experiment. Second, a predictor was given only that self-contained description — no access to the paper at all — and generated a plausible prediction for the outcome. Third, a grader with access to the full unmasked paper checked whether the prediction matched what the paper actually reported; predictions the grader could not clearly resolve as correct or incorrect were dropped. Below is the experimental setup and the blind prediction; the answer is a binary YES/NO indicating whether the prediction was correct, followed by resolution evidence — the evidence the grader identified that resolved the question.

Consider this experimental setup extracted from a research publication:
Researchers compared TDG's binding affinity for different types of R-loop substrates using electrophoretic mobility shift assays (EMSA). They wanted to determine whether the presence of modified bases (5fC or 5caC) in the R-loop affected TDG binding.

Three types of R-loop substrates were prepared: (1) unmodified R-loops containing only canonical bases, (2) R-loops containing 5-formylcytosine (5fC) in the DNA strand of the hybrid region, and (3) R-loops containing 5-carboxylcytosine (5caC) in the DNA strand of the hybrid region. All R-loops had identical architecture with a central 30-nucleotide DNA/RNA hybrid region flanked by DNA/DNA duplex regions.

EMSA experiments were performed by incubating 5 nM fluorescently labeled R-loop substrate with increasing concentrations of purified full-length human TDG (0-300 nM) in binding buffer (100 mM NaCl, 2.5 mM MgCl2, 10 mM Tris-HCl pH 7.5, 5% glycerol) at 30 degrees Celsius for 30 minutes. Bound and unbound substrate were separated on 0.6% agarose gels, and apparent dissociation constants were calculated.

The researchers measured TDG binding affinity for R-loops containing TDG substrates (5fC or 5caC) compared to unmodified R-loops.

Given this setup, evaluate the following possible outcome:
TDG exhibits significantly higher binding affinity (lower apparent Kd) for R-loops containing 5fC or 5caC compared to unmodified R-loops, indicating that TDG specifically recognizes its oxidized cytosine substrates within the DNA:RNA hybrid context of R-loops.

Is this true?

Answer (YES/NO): NO